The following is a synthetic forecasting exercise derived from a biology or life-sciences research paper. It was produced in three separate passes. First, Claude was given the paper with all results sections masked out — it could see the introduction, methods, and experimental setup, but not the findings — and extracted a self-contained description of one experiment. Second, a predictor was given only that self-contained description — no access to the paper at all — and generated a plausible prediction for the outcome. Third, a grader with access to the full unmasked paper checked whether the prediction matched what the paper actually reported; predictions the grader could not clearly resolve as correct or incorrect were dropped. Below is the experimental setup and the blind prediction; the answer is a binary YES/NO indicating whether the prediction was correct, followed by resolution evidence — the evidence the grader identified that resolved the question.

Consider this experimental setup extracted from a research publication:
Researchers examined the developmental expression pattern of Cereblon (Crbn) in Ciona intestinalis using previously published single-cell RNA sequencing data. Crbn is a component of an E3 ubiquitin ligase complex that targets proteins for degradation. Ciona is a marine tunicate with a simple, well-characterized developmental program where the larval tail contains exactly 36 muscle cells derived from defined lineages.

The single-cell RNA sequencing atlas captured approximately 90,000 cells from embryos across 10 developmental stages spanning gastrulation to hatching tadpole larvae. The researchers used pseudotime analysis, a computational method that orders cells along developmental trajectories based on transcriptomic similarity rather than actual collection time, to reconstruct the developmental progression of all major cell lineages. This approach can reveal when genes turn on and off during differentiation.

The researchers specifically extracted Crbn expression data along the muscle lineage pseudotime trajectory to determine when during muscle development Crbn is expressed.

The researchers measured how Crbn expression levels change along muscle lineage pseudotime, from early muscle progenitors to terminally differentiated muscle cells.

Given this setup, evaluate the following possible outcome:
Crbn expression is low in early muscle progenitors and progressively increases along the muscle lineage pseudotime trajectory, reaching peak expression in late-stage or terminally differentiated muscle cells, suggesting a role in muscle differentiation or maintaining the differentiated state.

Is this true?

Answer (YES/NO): NO